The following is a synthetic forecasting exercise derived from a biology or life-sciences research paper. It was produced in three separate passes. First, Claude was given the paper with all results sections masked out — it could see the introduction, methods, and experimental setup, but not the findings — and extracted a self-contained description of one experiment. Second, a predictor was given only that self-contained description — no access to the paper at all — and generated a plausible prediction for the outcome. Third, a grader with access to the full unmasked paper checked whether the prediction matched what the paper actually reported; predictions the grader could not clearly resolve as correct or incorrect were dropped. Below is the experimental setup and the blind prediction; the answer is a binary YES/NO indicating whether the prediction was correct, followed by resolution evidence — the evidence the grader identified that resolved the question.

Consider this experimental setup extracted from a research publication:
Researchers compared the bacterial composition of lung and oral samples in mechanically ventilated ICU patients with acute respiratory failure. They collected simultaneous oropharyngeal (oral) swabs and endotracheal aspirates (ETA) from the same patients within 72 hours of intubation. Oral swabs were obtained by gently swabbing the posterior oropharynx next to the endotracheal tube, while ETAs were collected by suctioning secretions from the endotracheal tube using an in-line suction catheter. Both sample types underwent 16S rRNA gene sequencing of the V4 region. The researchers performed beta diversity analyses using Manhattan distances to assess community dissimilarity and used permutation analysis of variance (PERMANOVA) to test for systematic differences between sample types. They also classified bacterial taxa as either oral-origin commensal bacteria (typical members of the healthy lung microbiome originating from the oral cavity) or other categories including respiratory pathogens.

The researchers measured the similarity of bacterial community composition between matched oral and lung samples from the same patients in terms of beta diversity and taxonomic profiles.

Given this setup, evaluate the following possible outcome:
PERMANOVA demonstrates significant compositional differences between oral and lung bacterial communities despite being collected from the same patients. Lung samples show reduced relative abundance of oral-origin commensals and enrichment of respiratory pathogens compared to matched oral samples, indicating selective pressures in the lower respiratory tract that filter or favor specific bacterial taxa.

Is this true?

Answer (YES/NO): NO